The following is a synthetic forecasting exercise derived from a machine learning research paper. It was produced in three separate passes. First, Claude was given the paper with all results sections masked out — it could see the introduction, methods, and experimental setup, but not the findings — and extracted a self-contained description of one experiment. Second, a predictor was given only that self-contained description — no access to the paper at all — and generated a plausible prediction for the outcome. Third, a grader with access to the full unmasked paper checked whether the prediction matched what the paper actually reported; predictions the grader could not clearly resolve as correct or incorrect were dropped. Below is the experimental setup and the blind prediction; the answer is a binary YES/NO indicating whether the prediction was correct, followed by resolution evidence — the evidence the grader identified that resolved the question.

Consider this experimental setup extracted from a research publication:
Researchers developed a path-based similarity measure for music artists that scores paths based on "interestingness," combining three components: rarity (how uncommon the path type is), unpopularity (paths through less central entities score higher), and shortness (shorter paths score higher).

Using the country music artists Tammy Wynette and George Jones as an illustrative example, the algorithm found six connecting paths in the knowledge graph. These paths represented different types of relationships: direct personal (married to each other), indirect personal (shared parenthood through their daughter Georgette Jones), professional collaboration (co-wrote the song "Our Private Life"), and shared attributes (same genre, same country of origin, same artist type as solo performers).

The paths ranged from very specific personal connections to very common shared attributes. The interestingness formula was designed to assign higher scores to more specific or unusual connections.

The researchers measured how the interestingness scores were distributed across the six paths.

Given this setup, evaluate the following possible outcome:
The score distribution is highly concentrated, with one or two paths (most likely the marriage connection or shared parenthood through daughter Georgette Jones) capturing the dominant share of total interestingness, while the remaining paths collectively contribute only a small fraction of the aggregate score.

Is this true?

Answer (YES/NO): NO